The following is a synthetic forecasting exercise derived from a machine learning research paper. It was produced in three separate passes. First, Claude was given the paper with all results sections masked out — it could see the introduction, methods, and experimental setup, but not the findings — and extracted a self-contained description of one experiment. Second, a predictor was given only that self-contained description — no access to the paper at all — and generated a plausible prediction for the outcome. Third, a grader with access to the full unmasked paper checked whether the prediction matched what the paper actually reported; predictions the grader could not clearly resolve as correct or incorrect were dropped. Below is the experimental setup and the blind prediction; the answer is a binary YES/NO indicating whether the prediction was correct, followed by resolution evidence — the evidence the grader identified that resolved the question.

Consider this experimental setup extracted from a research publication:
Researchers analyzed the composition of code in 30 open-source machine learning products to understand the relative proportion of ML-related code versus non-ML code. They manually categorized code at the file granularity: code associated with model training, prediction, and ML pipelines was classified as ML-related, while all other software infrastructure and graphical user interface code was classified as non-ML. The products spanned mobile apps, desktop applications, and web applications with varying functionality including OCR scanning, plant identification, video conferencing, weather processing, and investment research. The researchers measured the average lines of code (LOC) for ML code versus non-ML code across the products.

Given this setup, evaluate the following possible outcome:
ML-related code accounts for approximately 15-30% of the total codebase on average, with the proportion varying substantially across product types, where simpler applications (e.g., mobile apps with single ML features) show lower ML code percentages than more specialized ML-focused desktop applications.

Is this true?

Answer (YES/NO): NO